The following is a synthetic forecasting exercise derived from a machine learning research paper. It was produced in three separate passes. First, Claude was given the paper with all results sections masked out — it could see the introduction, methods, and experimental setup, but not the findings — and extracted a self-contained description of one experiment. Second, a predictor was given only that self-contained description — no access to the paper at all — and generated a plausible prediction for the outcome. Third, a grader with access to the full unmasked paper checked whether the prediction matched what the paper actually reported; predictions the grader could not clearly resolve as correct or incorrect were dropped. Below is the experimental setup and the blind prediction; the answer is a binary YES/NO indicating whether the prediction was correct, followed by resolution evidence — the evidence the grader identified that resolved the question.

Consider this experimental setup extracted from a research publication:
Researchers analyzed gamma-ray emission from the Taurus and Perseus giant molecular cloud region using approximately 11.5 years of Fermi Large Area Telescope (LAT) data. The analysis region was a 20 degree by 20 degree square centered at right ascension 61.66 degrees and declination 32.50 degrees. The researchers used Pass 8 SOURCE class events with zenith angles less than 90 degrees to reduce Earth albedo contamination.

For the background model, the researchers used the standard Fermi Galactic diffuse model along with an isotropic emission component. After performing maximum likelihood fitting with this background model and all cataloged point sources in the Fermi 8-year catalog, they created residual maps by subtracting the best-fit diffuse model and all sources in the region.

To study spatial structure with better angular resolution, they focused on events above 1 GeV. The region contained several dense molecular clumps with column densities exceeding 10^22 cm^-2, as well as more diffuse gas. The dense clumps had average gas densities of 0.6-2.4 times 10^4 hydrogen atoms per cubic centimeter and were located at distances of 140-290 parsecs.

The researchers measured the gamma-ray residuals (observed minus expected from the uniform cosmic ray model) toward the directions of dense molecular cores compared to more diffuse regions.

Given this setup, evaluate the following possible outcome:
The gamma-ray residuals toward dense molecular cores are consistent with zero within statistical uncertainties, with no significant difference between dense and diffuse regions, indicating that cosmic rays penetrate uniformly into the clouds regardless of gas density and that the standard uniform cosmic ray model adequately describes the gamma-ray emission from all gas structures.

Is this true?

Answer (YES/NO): NO